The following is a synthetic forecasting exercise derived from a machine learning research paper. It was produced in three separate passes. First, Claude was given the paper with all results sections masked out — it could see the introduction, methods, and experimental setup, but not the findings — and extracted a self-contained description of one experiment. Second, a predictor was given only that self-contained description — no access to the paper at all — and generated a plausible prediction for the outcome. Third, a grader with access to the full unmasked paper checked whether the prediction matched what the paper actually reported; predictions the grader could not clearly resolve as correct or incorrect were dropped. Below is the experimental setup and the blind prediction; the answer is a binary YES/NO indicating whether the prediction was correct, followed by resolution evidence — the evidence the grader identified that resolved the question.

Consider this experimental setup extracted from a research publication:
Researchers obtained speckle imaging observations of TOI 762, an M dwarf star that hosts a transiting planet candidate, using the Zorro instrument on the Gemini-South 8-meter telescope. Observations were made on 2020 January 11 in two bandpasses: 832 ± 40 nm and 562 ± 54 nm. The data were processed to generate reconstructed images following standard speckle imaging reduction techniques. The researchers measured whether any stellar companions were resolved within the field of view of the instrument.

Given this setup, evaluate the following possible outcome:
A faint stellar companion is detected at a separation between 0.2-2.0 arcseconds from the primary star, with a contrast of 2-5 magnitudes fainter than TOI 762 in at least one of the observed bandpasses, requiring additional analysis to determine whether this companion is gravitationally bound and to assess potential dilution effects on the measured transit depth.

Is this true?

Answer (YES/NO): NO